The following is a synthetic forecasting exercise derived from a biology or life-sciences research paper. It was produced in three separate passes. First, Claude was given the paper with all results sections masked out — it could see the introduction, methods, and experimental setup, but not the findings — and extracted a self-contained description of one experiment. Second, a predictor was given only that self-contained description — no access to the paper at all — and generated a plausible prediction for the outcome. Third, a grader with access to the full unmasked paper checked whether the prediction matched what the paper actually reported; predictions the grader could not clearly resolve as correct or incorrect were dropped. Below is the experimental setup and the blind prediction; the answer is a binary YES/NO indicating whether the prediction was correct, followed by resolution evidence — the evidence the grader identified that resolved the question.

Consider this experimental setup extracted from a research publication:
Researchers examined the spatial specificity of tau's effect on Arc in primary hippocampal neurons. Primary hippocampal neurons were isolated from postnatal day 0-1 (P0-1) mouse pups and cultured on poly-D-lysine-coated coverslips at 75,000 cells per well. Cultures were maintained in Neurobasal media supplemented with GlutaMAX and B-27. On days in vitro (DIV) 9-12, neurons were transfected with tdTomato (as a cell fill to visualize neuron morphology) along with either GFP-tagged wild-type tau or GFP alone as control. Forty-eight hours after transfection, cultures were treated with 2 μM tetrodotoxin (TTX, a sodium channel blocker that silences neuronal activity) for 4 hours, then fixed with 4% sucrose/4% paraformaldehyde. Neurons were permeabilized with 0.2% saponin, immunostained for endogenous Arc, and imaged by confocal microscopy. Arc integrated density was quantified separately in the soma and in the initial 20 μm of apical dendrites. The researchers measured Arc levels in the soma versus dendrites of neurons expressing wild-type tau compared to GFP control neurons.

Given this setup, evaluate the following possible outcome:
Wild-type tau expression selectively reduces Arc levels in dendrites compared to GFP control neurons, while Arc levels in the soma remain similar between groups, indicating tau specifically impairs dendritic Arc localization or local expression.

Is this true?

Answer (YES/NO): YES